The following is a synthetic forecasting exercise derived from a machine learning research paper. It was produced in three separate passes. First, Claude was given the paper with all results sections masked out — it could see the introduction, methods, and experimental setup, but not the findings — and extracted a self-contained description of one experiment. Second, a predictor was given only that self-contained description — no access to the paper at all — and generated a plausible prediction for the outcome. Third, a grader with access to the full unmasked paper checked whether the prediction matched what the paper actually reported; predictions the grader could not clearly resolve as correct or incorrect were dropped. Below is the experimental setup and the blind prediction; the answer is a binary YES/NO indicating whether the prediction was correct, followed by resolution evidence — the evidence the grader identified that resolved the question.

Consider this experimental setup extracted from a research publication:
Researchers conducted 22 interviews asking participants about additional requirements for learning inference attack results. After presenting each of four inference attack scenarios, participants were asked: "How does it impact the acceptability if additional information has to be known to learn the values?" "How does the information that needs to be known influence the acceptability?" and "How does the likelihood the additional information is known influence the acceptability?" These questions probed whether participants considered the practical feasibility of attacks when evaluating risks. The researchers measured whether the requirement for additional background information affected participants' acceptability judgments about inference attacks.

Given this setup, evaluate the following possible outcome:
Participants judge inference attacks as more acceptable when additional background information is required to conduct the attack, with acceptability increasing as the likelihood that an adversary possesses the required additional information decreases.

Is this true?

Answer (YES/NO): NO